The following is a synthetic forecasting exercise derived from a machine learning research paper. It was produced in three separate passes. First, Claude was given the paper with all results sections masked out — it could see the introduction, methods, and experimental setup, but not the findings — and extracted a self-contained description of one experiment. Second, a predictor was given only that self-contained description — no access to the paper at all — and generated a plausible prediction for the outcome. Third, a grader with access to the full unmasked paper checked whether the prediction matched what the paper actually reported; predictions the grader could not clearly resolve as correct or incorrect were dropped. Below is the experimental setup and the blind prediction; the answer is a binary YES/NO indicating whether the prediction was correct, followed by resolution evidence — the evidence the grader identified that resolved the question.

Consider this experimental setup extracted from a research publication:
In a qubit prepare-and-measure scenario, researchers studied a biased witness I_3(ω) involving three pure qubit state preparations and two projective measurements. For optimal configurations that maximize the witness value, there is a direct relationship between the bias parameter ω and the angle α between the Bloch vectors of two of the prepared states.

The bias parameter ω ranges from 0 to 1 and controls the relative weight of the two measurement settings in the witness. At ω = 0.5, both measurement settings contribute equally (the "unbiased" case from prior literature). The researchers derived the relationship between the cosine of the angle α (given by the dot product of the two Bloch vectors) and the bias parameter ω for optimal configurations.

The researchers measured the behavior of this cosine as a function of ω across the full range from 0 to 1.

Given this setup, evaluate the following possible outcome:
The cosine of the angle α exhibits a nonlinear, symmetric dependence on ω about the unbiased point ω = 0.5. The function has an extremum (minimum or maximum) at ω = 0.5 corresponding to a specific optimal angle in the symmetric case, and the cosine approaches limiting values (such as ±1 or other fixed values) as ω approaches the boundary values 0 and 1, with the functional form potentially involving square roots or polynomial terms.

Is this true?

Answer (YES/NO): NO